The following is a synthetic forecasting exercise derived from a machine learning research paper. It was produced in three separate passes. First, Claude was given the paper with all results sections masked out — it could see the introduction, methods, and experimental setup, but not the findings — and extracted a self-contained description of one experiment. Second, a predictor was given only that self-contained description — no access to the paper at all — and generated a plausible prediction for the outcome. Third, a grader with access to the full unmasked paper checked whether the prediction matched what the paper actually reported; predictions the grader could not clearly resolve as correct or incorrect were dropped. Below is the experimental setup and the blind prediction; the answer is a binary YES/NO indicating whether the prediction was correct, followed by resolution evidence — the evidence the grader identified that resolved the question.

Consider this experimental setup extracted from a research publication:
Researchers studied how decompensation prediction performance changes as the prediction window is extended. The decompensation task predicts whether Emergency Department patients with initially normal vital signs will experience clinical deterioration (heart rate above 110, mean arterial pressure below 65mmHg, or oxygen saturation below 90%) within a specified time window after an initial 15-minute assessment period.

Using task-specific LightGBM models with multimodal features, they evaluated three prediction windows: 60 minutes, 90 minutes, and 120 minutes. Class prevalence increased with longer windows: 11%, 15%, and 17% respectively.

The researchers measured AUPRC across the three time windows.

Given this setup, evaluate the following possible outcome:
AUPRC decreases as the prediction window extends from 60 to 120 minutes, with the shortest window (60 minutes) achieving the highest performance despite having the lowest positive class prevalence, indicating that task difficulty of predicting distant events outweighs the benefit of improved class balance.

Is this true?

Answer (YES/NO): NO